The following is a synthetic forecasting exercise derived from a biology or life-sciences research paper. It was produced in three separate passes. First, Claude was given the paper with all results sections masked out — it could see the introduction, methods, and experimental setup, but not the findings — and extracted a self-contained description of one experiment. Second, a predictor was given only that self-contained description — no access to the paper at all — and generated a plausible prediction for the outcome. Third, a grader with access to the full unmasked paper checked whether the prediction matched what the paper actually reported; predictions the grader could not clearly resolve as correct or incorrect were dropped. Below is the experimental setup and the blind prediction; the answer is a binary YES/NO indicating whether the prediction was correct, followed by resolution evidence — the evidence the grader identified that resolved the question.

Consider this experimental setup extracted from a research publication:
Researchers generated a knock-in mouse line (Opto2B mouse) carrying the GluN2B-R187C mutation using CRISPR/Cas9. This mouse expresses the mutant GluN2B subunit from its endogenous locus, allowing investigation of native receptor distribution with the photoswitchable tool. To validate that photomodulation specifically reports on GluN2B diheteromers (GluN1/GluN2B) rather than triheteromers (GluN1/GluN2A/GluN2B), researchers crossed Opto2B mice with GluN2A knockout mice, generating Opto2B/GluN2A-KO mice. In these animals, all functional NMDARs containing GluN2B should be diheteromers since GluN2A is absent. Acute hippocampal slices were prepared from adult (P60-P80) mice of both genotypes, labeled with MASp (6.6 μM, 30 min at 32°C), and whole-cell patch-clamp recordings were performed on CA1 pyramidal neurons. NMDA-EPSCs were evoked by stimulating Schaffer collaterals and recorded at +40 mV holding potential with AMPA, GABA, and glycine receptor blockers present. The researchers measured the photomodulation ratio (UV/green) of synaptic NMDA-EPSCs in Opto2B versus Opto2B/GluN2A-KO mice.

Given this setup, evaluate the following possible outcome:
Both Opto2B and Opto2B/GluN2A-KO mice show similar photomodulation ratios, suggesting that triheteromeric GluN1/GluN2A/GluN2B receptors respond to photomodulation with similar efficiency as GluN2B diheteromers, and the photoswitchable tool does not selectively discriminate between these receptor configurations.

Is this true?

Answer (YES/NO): NO